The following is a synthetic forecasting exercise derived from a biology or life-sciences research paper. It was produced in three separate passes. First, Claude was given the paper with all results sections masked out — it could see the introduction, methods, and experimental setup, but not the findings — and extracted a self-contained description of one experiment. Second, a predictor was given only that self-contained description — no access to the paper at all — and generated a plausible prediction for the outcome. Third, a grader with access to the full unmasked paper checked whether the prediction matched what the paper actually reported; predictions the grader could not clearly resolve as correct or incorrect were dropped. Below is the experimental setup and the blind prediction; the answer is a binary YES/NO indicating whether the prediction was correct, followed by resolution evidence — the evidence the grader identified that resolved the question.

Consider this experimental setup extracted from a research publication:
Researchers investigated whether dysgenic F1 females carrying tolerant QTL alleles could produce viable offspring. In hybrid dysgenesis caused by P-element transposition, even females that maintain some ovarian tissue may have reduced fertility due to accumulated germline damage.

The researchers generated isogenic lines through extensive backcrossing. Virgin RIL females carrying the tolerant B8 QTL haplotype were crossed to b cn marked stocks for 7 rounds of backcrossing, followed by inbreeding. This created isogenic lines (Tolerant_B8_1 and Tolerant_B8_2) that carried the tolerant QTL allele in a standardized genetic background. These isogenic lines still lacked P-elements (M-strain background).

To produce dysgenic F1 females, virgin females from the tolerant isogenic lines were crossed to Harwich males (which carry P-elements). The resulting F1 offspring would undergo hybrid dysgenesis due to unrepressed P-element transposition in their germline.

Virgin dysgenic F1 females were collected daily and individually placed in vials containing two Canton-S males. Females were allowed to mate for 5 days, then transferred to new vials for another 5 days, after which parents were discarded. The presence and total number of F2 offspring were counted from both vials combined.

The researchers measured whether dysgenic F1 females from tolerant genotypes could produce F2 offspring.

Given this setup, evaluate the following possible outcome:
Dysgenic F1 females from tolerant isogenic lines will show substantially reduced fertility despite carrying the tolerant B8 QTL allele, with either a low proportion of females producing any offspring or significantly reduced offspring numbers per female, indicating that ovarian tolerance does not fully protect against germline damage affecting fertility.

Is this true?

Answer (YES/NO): YES